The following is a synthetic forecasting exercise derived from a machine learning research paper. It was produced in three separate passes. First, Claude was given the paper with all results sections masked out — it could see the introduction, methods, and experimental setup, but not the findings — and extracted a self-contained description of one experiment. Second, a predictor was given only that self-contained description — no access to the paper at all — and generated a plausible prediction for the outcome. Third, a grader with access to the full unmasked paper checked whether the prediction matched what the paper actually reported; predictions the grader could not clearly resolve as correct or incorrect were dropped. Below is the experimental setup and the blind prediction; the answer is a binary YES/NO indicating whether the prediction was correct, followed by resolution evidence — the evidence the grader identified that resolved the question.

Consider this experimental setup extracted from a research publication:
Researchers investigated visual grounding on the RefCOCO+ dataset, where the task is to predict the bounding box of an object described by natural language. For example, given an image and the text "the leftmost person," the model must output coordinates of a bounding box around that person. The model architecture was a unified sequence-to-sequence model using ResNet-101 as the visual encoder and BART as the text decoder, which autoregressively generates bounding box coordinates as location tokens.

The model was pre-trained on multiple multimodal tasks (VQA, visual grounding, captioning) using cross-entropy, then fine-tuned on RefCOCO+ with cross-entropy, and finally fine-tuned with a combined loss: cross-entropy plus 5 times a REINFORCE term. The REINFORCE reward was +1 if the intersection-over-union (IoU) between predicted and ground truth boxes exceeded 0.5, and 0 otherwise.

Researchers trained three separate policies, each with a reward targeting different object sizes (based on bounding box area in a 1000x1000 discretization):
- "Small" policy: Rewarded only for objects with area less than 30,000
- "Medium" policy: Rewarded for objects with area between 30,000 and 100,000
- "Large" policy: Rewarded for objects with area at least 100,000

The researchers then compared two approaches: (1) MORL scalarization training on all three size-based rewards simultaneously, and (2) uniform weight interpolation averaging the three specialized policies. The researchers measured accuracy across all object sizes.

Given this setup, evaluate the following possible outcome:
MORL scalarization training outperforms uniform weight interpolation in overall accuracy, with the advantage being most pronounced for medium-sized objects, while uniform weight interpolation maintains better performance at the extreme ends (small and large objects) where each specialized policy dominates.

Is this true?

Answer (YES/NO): NO